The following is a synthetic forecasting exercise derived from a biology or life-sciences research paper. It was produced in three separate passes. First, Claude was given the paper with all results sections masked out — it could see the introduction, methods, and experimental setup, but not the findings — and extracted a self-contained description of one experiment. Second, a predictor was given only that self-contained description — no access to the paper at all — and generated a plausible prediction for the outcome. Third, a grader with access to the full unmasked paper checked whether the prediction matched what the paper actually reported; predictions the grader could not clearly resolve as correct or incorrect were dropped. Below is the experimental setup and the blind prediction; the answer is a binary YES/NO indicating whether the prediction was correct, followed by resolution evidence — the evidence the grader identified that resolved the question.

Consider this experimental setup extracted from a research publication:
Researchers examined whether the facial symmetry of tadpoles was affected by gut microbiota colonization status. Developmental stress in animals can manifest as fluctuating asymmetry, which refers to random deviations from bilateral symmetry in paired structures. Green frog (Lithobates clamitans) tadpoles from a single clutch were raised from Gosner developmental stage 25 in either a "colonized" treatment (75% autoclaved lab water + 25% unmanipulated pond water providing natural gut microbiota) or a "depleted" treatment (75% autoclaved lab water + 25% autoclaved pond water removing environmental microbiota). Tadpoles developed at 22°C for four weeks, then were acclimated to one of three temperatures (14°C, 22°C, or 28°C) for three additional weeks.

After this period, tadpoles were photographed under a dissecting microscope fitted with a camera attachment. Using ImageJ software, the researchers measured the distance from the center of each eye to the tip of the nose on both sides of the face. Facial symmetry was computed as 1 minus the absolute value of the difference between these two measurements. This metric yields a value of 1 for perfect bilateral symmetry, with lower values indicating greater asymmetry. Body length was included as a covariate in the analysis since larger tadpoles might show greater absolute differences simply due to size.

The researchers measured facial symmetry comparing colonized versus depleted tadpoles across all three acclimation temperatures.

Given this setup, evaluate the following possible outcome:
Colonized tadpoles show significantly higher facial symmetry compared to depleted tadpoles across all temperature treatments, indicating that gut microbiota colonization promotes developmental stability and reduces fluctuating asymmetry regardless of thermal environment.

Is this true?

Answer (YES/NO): NO